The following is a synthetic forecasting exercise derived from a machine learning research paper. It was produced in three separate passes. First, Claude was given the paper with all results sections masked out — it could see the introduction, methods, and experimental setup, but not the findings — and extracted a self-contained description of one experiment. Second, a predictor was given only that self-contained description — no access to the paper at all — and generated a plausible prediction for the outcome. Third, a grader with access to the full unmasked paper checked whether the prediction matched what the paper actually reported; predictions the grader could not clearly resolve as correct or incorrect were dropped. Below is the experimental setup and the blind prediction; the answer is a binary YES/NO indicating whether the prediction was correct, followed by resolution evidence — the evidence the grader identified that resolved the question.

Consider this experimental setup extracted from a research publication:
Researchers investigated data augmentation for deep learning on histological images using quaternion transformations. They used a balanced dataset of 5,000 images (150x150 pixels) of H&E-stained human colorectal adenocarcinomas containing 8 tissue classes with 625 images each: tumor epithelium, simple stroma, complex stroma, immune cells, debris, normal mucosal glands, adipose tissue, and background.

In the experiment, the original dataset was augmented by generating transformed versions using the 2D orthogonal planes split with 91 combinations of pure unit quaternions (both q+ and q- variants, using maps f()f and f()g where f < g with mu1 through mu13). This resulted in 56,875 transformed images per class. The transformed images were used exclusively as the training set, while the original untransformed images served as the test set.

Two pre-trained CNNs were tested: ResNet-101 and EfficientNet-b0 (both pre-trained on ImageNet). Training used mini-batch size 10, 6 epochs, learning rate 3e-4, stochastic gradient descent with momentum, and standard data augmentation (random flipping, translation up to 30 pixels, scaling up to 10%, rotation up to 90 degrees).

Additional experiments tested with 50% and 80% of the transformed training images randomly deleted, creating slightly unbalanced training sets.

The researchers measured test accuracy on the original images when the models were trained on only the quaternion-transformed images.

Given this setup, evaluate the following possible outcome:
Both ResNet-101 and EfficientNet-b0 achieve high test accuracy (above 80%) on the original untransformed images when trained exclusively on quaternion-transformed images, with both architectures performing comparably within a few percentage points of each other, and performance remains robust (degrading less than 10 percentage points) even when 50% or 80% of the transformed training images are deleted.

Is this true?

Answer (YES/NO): YES